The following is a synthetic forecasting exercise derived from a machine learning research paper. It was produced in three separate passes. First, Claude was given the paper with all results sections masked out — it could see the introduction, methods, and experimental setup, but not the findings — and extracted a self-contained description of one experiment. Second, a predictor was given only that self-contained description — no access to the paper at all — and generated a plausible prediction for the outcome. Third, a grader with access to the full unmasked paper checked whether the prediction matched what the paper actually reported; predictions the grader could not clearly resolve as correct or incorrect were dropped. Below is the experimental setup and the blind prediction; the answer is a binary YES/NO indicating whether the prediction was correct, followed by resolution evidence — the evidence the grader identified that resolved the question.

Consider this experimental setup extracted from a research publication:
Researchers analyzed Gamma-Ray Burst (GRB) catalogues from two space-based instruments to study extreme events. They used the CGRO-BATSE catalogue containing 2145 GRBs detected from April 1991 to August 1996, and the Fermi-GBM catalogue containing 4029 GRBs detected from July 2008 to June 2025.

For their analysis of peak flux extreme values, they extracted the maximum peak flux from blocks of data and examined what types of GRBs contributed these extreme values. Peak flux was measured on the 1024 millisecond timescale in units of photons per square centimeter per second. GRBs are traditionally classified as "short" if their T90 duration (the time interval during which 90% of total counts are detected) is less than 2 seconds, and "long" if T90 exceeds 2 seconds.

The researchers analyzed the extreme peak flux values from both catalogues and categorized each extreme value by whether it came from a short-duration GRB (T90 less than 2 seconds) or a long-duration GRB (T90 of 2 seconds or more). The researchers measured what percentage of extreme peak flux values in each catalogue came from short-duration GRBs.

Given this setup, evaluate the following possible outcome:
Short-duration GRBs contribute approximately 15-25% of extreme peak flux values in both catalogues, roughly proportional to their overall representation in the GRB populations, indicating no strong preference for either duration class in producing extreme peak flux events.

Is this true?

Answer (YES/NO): NO